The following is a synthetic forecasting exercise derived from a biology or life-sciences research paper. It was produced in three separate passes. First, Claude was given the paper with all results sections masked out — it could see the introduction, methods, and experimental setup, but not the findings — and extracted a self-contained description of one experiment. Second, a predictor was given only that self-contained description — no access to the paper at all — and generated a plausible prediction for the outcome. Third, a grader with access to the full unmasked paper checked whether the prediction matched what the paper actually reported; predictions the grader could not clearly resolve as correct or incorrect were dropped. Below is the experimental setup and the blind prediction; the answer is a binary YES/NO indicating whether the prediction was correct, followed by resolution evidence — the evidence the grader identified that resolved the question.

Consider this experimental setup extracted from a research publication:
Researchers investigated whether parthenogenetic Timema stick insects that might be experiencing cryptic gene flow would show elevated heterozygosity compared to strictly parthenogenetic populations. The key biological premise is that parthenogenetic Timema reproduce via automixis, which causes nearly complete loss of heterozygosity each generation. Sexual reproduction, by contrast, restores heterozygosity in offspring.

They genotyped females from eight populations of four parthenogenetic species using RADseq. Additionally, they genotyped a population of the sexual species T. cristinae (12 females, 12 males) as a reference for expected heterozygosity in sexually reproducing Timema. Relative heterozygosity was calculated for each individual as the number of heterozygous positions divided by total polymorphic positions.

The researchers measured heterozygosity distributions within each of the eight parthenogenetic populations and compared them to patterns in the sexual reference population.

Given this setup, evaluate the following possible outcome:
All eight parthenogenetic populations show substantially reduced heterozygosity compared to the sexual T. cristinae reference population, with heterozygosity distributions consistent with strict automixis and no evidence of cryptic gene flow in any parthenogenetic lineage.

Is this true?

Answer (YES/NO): NO